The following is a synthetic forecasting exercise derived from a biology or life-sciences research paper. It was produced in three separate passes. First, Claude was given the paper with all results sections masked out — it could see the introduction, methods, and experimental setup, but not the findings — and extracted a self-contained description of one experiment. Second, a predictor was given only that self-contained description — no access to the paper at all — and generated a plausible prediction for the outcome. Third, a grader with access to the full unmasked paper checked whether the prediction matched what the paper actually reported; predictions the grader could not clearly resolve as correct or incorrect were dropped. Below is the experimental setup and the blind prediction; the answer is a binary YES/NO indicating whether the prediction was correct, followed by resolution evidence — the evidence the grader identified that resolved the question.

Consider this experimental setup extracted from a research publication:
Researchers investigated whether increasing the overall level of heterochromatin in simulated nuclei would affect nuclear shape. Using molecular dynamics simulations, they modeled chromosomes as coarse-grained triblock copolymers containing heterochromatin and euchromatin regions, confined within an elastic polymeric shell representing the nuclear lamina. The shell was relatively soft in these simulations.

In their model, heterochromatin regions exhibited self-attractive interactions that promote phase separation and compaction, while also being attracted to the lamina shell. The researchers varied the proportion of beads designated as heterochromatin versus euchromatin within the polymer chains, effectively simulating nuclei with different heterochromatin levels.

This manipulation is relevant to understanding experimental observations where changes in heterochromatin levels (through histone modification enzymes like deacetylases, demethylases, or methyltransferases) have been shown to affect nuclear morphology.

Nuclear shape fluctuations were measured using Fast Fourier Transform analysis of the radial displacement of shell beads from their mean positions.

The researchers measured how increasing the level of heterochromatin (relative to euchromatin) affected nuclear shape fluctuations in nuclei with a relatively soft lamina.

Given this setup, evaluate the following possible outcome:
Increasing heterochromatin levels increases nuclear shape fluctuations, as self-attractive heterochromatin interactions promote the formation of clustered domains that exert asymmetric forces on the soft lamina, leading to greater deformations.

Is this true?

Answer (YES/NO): YES